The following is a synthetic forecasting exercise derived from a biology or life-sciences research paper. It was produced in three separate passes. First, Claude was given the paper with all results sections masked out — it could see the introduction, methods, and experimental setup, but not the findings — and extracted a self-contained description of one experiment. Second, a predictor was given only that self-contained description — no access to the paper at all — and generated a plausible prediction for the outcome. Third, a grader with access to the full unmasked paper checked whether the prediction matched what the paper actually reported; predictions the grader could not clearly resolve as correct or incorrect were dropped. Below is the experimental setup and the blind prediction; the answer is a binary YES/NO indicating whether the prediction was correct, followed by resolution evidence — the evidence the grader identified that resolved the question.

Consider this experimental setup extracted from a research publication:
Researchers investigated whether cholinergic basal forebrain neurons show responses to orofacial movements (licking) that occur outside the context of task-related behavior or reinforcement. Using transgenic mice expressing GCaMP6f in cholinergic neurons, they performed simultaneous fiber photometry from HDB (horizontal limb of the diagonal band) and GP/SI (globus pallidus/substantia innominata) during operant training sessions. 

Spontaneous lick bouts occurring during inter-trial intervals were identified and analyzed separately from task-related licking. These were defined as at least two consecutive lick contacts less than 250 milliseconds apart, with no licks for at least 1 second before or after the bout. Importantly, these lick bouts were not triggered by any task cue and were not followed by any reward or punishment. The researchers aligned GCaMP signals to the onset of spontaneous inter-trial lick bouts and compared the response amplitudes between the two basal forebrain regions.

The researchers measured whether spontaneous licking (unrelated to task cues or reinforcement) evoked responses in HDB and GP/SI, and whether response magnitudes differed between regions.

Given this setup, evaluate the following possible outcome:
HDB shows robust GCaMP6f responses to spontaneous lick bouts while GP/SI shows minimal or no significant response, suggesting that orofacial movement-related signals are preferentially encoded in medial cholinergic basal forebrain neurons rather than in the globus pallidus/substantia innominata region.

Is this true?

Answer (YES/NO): NO